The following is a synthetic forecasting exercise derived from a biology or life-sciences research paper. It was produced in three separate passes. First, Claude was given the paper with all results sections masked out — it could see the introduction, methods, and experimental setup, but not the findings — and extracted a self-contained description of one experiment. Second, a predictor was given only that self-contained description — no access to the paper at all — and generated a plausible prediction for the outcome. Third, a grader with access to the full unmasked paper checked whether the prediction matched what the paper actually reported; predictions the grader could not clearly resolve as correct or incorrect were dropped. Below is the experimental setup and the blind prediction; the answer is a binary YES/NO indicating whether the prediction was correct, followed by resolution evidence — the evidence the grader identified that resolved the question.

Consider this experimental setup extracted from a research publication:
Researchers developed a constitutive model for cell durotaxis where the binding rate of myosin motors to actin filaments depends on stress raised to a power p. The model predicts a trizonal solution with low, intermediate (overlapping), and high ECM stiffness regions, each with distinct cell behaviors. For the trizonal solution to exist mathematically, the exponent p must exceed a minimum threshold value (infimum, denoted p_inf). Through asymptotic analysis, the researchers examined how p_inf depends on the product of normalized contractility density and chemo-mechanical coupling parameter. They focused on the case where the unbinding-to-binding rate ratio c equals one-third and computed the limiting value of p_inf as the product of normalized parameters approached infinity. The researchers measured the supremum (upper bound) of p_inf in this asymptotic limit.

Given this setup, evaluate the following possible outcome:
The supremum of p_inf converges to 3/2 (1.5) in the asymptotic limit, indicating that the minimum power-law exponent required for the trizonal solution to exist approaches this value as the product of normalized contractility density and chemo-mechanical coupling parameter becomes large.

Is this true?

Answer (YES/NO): YES